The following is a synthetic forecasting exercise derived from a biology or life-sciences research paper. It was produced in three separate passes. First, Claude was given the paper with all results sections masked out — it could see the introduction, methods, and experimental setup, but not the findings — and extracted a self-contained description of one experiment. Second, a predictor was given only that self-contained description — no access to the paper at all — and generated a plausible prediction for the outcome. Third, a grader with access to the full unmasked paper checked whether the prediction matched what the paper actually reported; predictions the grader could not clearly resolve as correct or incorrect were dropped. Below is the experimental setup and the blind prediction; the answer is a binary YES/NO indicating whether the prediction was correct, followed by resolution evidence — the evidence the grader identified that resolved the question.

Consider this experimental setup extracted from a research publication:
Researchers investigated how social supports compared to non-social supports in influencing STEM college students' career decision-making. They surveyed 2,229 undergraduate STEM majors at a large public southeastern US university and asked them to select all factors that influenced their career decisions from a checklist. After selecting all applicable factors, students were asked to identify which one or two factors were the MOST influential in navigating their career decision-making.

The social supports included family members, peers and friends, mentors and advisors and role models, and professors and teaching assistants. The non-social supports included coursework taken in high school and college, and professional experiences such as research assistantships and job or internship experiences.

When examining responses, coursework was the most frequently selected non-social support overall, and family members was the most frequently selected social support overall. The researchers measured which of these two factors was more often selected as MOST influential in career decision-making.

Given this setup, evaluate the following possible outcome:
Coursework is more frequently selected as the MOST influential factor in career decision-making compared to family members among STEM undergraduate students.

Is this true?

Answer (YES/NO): NO